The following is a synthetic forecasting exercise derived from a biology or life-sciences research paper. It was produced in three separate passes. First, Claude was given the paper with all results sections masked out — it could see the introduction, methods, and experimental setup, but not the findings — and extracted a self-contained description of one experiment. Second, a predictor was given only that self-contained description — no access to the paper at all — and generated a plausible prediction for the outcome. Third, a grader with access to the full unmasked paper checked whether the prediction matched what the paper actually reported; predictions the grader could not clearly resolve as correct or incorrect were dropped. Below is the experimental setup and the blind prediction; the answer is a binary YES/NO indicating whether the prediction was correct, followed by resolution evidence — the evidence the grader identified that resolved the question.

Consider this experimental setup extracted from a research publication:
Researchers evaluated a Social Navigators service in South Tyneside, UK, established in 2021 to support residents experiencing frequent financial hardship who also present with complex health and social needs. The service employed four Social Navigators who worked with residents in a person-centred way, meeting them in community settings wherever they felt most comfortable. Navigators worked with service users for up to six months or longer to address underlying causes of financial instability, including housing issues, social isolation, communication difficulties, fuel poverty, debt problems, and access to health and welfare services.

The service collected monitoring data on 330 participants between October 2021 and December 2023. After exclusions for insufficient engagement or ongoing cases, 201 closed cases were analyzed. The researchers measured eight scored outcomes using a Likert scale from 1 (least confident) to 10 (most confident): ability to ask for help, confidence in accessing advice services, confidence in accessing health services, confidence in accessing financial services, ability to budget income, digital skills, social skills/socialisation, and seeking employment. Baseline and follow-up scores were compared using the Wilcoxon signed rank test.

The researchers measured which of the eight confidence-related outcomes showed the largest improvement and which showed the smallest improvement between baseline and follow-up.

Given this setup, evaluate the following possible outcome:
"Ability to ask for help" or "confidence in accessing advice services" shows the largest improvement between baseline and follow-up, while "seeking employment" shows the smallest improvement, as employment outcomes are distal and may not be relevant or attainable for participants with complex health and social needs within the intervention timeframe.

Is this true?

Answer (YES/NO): YES